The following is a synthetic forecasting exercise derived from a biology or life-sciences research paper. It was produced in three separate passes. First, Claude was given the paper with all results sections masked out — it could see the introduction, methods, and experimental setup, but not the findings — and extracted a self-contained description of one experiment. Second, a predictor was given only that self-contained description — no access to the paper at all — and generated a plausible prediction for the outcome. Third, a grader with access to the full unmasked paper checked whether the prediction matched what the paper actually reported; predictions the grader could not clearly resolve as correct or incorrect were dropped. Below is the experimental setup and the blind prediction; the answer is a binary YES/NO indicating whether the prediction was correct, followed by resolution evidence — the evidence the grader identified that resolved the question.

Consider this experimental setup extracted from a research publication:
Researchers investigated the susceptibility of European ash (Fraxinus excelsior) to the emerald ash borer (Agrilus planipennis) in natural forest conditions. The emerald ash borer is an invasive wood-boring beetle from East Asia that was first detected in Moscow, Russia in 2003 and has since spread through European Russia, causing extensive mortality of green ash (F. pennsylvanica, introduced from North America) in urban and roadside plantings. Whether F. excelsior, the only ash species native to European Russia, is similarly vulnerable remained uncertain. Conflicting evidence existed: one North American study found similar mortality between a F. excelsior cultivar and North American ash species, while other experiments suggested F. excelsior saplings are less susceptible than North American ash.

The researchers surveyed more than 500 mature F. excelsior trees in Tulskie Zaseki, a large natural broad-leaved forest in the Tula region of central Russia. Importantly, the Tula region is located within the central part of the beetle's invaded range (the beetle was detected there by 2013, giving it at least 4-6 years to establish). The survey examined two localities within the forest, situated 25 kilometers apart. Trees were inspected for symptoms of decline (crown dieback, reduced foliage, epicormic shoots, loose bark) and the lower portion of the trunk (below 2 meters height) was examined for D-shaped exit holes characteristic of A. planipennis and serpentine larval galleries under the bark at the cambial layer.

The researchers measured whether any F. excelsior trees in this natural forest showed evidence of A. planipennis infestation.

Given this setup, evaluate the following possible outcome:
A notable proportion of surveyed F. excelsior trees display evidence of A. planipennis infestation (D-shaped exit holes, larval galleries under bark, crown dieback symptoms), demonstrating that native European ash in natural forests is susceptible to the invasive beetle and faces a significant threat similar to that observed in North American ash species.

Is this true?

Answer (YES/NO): NO